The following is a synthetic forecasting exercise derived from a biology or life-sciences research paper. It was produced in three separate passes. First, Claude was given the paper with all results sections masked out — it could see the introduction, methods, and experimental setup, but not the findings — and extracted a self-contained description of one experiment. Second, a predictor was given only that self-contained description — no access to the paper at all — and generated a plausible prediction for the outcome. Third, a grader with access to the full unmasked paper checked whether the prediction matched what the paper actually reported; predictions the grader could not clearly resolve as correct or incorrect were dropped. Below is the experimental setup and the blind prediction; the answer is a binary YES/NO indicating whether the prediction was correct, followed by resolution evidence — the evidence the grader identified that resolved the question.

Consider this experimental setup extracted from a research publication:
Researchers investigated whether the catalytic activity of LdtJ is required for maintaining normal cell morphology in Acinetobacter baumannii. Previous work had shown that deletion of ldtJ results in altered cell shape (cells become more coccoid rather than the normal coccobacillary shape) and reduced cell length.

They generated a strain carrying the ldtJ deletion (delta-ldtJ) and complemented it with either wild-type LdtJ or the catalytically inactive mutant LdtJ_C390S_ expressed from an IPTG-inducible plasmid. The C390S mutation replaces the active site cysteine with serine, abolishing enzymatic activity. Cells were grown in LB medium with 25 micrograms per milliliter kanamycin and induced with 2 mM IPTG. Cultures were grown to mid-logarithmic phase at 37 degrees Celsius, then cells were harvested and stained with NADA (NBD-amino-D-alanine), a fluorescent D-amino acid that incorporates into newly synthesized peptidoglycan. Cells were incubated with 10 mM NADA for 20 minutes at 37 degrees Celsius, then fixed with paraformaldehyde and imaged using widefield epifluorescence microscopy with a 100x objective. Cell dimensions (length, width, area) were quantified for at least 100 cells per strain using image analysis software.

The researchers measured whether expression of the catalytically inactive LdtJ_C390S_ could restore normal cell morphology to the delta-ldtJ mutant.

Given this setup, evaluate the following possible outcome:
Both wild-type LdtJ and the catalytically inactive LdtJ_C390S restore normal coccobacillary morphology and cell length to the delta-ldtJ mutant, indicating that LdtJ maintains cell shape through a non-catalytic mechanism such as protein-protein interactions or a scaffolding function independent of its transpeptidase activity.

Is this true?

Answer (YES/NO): YES